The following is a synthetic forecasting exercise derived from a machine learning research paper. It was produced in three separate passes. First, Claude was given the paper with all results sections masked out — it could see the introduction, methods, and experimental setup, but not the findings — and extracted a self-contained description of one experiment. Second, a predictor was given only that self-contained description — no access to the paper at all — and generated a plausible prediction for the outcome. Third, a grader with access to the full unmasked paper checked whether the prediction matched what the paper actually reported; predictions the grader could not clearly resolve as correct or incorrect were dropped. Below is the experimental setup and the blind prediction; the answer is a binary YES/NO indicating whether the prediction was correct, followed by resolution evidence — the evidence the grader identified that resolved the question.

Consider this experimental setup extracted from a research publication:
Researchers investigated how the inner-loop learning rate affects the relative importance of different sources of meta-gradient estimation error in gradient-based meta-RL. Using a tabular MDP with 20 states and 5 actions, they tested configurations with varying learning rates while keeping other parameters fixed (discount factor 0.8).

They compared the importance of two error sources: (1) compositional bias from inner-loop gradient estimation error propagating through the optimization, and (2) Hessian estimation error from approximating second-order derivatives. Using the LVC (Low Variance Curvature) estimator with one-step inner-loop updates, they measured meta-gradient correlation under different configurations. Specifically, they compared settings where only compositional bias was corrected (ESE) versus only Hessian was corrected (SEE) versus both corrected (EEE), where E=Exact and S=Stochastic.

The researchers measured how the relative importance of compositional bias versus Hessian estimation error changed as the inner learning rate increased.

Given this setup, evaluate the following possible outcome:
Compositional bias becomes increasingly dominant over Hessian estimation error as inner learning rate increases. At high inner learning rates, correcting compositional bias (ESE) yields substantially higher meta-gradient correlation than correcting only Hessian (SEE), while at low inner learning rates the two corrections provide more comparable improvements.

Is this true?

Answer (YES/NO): NO